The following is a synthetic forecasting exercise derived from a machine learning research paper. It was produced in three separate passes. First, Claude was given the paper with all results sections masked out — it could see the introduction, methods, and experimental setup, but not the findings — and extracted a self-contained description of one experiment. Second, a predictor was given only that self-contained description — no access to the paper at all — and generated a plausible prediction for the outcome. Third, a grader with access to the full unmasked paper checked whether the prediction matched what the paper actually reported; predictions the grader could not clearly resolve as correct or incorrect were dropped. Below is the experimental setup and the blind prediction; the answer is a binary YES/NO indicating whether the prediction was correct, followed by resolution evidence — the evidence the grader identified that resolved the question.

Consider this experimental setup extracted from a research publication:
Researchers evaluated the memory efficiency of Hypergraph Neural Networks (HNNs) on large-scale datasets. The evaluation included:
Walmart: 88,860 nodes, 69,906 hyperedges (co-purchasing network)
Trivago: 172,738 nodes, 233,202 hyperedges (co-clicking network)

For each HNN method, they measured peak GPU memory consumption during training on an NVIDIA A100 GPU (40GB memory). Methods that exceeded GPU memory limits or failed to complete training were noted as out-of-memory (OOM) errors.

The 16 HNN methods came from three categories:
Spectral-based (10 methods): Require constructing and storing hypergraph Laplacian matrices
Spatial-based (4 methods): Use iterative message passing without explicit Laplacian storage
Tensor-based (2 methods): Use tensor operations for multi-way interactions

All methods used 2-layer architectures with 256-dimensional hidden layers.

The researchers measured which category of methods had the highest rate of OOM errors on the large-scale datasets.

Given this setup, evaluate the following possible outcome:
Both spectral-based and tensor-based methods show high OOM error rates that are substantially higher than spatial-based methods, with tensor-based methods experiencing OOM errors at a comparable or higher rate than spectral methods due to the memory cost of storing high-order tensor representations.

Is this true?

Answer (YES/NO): YES